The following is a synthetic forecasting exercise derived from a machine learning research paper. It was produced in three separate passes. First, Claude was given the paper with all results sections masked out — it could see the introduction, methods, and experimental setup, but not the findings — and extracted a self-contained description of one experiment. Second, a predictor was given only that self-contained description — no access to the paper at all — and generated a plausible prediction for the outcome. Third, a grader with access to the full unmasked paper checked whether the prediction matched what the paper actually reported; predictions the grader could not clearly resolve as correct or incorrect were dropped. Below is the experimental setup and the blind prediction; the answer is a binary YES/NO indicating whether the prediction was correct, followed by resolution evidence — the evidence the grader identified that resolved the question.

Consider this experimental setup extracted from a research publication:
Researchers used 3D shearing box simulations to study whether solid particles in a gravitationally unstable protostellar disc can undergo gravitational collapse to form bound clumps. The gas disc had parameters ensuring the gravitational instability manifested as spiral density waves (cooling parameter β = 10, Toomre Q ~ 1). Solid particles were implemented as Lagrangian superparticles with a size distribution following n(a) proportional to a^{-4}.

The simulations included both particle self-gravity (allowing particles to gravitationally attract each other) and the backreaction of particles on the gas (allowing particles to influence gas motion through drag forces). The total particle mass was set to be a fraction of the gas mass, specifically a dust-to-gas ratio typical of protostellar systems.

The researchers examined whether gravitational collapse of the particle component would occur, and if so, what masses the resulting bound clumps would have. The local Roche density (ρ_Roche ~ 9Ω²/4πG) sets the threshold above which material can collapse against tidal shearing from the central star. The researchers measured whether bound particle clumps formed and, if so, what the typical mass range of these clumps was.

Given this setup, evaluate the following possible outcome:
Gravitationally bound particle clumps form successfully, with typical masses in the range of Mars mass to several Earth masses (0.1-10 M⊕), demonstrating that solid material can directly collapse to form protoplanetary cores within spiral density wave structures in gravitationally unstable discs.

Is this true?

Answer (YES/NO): YES